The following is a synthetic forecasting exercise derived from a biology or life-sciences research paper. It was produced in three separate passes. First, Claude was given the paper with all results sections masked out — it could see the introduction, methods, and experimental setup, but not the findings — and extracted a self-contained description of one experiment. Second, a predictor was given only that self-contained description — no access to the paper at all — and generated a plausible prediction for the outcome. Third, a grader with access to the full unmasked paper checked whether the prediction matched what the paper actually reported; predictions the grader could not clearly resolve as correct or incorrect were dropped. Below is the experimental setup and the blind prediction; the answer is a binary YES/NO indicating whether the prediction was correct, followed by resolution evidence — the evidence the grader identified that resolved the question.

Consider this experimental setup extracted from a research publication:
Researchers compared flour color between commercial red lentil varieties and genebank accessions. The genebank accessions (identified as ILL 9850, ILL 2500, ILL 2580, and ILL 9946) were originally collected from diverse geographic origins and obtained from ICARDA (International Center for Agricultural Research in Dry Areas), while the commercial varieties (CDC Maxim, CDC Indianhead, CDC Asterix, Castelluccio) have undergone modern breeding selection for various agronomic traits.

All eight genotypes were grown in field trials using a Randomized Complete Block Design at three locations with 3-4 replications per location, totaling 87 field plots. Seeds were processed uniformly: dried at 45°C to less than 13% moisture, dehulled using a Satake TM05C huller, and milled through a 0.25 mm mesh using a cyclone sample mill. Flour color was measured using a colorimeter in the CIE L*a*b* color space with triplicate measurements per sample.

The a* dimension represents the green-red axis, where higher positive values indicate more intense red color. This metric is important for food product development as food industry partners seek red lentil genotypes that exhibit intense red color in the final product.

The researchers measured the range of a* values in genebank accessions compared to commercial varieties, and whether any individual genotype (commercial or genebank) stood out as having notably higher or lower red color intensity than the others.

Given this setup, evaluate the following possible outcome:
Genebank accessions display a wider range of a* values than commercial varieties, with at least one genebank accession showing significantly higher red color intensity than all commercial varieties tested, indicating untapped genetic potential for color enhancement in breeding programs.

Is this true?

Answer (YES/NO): NO